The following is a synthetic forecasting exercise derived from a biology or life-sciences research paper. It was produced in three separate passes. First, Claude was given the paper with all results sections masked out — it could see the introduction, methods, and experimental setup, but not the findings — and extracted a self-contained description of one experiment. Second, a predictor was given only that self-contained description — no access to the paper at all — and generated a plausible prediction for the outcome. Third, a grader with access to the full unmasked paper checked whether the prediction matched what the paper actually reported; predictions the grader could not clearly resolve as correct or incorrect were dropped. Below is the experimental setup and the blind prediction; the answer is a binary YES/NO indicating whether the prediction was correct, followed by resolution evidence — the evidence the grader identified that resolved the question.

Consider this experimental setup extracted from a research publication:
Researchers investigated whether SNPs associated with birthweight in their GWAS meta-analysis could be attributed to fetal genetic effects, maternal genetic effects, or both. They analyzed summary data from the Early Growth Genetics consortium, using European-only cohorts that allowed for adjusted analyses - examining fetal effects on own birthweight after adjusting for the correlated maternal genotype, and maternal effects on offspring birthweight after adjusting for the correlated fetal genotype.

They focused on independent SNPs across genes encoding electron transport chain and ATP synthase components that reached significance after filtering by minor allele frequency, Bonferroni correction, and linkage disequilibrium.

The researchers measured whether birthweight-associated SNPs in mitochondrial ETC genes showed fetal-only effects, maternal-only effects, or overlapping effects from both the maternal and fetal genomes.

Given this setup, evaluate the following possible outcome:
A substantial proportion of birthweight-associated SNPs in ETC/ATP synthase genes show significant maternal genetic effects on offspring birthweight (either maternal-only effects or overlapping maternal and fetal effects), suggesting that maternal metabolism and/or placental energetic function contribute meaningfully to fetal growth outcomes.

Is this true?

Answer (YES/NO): YES